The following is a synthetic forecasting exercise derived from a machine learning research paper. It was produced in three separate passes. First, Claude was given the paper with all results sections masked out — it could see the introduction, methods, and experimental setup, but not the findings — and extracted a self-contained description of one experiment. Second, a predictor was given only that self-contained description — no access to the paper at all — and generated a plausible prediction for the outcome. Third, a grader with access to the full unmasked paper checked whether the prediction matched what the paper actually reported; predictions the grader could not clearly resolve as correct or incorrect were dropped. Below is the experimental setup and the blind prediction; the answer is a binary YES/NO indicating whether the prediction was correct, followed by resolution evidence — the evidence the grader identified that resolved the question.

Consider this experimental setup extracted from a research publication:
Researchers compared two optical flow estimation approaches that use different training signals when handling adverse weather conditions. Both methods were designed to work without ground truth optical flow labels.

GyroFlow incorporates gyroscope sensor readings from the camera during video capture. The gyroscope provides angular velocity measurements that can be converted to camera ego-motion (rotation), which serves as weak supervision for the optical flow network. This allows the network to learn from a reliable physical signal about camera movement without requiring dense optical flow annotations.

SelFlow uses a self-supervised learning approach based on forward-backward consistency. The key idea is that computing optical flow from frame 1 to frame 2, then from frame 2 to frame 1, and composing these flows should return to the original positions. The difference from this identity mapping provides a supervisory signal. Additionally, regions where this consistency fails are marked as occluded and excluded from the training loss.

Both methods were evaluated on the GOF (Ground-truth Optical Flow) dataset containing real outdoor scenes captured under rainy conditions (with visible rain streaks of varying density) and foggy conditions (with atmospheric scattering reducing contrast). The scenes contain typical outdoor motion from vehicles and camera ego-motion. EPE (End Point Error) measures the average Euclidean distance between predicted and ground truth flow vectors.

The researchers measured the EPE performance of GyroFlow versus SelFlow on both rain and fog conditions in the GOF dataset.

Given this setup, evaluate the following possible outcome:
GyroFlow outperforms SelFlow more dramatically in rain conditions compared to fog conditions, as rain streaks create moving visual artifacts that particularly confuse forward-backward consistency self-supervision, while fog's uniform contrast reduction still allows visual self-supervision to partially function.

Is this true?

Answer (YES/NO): NO